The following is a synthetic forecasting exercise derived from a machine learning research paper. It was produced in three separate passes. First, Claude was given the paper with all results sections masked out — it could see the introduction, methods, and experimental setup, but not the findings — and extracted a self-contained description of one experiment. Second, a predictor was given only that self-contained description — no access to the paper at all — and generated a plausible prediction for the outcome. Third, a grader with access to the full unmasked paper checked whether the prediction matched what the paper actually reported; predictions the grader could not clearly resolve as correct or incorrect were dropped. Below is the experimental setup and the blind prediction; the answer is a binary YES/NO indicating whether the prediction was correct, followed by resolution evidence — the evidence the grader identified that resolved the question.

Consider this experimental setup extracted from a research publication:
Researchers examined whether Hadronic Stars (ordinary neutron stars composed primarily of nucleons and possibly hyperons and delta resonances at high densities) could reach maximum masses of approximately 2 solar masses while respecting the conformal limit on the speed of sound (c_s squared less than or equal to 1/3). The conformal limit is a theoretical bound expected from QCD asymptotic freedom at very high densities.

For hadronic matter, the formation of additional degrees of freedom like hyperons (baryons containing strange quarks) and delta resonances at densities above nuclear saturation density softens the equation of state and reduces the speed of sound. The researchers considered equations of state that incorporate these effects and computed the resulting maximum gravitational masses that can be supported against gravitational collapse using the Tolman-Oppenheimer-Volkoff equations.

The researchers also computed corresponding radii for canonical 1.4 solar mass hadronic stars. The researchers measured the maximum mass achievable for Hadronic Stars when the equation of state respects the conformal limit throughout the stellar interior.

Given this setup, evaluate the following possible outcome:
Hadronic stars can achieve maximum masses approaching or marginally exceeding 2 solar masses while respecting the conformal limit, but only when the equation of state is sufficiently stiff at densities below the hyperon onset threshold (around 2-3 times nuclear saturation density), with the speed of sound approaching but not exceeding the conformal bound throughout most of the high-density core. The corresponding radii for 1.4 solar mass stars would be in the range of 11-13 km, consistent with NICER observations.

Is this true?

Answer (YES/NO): NO